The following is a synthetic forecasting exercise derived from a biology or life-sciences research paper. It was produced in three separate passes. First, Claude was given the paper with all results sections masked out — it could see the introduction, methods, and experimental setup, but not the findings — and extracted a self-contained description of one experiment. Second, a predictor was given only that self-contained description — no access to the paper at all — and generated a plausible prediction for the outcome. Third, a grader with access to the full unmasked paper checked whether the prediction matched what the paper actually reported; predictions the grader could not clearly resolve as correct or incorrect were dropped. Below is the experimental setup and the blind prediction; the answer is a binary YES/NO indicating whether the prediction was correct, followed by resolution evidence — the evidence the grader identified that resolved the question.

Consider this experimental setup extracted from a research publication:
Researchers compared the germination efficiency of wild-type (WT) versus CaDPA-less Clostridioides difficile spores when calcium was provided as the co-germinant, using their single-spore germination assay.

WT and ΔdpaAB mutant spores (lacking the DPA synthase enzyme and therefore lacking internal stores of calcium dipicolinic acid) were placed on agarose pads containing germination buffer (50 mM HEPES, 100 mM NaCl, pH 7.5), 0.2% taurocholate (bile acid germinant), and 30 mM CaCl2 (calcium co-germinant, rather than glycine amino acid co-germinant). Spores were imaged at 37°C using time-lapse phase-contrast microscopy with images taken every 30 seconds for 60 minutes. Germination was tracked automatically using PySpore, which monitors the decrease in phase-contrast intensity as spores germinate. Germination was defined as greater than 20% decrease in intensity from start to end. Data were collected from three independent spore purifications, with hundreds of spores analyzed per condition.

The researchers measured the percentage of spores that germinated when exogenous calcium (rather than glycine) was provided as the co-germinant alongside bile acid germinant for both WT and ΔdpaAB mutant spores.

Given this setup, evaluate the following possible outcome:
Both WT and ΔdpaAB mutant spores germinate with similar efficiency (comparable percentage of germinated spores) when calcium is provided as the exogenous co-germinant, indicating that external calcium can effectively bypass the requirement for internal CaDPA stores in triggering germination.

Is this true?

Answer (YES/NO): YES